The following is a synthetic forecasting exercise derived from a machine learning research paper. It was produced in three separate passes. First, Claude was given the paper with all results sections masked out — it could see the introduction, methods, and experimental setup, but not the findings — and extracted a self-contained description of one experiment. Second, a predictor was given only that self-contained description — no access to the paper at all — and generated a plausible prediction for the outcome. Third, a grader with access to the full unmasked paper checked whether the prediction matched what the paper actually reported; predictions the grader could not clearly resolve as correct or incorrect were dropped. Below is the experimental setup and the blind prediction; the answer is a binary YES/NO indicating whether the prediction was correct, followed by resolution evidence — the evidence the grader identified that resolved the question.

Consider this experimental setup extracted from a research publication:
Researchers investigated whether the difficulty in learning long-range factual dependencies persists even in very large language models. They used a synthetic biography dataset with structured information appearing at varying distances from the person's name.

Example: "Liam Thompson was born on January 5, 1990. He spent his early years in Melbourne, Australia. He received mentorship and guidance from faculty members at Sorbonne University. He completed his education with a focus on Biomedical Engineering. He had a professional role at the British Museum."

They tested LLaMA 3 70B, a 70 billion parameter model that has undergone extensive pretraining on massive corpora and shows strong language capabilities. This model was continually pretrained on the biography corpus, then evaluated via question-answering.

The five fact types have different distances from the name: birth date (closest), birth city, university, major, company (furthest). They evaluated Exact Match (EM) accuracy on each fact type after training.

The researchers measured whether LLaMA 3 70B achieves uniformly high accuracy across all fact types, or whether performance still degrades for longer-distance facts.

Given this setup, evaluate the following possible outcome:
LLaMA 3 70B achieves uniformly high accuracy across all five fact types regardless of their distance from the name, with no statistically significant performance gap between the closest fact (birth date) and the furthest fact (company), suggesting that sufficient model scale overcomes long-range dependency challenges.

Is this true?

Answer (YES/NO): NO